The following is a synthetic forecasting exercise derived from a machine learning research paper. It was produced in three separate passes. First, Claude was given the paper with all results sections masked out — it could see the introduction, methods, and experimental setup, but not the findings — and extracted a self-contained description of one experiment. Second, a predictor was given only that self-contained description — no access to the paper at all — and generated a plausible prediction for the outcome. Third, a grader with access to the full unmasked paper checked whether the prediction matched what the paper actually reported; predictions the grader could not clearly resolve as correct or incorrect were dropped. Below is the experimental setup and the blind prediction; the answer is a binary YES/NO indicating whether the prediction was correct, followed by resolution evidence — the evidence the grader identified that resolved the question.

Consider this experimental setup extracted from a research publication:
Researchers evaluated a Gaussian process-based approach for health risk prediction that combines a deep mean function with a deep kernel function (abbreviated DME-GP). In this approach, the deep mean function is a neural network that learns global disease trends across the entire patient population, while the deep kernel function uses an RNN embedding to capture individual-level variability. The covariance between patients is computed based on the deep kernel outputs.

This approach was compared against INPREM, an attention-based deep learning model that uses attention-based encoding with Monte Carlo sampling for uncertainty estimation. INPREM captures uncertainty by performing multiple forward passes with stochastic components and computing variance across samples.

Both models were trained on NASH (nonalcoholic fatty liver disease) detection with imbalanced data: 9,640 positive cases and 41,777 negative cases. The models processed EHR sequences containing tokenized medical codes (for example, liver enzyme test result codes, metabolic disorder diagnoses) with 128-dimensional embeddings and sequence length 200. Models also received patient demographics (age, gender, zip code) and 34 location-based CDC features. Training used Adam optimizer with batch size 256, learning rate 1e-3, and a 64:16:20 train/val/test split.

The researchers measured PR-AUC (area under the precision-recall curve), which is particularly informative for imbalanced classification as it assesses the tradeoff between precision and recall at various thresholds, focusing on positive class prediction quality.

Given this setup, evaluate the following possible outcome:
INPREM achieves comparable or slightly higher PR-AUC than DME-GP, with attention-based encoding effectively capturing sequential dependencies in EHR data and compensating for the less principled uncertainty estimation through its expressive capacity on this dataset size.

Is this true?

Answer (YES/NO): NO